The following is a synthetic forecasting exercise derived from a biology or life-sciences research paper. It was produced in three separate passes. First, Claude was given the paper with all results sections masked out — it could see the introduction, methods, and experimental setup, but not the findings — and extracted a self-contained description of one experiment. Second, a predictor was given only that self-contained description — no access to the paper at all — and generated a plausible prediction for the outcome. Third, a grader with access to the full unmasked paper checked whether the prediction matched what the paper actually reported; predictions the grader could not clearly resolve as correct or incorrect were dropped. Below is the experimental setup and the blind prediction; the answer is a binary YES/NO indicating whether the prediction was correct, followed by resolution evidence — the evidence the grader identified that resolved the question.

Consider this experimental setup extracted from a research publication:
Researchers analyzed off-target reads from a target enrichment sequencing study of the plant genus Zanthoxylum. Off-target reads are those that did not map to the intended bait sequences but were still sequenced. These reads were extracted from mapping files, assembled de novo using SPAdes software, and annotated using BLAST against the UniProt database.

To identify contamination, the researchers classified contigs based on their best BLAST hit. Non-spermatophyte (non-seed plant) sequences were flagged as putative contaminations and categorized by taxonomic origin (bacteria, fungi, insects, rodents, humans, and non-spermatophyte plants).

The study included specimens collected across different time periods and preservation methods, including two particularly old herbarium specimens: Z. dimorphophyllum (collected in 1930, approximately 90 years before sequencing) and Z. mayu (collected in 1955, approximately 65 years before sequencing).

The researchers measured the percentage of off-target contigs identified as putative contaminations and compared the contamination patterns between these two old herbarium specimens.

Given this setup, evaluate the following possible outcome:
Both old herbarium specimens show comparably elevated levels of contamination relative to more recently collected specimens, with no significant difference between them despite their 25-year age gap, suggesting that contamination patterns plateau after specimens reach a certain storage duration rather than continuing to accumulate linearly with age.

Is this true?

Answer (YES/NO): NO